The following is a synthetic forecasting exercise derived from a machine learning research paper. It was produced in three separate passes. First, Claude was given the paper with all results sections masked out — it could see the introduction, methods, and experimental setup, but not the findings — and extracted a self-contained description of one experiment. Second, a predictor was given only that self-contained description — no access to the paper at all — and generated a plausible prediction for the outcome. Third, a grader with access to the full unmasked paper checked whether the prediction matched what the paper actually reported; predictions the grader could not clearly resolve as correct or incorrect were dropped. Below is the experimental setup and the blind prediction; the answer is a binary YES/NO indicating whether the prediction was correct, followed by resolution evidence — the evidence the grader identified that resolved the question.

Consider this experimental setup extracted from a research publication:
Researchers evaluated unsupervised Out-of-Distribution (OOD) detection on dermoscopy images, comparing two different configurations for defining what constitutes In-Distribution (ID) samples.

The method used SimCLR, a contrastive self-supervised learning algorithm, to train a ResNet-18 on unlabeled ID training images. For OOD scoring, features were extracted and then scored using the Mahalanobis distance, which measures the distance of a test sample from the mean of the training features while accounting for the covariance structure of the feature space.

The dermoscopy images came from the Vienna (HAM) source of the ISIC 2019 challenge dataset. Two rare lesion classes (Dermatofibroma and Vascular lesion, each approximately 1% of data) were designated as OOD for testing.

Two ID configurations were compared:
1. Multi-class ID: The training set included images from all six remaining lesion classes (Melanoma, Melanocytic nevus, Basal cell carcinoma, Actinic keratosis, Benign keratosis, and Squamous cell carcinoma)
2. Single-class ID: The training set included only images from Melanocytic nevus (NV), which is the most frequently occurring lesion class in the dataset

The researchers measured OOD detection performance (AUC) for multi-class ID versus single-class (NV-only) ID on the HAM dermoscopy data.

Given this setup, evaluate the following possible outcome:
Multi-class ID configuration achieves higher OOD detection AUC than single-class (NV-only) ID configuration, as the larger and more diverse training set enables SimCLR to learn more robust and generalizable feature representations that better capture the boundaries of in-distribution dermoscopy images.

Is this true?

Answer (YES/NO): NO